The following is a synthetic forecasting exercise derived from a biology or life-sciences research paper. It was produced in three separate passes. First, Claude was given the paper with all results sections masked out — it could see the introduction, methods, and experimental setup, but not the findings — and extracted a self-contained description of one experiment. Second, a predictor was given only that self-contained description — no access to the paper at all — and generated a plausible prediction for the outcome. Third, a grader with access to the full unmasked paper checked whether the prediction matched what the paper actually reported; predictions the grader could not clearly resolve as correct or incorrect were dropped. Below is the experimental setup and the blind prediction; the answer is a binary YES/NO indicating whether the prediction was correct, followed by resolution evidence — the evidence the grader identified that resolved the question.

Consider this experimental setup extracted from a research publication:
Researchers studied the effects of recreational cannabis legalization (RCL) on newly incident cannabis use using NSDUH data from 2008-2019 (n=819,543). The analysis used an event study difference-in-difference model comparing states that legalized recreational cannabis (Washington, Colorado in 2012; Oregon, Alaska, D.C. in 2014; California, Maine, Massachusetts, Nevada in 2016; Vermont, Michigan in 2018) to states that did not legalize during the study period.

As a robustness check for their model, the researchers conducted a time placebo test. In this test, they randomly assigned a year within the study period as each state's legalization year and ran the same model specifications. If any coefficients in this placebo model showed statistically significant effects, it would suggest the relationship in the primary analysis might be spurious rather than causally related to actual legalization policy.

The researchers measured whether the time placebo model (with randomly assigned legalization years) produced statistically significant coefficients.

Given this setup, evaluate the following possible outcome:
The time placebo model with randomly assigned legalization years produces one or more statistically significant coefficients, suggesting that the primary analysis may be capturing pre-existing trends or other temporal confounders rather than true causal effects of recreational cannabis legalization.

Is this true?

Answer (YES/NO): NO